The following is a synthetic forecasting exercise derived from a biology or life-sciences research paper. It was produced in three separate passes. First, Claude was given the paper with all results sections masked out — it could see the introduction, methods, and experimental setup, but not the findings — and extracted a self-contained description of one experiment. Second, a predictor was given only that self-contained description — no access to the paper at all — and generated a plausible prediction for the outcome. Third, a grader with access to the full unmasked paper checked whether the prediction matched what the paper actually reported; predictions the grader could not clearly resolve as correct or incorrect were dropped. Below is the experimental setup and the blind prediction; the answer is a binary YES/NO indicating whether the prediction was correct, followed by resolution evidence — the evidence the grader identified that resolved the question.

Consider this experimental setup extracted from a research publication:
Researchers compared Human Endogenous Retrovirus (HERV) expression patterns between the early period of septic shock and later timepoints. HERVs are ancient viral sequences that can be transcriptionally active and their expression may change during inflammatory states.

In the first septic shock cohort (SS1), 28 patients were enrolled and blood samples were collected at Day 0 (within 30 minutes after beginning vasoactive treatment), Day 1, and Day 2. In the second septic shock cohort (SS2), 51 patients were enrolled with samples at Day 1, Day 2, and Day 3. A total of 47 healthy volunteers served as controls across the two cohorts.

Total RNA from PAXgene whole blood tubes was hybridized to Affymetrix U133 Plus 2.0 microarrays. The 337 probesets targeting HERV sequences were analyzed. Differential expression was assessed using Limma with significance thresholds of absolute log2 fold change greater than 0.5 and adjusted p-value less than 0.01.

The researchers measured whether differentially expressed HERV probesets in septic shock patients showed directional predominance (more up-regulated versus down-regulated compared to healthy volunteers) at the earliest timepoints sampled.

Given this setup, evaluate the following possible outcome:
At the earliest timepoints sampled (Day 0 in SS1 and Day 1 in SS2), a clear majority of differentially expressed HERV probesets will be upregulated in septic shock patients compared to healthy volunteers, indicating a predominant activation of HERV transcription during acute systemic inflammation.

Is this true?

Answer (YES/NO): NO